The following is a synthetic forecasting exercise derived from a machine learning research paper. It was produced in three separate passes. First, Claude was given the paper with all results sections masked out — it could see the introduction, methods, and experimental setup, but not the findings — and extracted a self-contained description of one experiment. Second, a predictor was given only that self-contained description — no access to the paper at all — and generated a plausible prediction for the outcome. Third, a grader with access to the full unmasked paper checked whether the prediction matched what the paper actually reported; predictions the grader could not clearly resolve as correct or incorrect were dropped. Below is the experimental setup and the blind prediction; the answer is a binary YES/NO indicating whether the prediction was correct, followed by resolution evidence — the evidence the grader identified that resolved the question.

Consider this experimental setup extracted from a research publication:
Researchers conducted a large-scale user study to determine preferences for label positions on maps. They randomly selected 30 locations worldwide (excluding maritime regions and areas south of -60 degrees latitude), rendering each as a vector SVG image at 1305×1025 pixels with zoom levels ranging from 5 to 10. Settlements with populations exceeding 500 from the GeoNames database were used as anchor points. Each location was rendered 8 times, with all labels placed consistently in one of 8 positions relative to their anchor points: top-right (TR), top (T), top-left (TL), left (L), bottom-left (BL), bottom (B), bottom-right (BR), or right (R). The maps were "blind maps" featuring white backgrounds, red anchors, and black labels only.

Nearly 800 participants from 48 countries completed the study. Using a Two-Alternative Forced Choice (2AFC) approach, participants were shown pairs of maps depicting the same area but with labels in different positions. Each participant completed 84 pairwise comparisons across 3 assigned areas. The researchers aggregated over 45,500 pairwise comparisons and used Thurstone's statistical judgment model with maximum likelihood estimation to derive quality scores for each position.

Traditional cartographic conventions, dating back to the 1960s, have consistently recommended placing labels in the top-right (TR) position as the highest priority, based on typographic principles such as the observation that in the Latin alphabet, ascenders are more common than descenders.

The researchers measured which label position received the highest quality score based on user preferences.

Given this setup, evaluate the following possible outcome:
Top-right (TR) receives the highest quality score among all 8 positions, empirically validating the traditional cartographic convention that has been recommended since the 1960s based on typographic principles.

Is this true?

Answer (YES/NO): NO